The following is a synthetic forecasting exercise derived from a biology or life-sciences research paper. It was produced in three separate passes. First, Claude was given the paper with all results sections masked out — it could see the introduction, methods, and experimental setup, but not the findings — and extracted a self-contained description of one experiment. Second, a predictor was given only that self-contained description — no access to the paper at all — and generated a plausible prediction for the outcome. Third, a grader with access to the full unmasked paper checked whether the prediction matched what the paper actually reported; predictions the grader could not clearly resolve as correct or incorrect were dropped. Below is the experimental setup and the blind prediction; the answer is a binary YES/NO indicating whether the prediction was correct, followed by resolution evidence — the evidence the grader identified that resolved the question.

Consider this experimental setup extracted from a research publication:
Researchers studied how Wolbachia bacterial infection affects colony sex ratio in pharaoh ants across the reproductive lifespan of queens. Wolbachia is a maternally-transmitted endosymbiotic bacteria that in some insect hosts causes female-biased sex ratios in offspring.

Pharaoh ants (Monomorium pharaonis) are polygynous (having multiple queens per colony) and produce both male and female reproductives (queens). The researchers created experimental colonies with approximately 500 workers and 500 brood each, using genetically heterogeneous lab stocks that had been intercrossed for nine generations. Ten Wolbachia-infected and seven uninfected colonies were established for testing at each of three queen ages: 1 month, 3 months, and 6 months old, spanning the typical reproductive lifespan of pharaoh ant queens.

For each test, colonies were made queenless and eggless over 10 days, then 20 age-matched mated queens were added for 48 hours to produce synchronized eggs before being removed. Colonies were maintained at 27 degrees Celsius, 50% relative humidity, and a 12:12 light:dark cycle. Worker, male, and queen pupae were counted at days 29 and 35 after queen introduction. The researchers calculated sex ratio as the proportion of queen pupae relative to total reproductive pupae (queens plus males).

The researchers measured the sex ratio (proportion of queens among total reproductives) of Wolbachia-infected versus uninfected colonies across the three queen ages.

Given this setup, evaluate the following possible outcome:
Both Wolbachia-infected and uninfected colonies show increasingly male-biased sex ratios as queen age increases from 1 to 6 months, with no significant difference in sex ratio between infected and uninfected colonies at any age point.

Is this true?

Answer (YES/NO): YES